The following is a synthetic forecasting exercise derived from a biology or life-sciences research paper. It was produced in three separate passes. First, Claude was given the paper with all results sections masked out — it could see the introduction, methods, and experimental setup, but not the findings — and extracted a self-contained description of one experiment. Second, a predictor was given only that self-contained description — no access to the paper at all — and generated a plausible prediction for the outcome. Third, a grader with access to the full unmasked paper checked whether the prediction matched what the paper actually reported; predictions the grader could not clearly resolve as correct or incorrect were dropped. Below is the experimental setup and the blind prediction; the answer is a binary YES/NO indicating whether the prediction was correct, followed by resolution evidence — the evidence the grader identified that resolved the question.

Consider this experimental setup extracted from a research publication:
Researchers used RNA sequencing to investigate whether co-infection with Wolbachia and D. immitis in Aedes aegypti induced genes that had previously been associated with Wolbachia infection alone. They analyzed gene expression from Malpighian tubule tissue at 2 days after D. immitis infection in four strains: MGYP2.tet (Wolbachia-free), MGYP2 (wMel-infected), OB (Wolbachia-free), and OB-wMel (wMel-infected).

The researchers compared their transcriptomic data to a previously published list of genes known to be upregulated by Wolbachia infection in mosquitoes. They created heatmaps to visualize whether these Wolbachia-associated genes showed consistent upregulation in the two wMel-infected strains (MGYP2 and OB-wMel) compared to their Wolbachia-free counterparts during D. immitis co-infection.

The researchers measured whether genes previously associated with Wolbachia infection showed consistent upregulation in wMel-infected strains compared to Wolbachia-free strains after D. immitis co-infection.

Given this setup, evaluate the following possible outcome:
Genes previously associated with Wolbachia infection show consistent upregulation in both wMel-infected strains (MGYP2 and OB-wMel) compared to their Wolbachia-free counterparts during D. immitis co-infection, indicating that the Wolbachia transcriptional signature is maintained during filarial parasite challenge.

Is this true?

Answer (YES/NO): NO